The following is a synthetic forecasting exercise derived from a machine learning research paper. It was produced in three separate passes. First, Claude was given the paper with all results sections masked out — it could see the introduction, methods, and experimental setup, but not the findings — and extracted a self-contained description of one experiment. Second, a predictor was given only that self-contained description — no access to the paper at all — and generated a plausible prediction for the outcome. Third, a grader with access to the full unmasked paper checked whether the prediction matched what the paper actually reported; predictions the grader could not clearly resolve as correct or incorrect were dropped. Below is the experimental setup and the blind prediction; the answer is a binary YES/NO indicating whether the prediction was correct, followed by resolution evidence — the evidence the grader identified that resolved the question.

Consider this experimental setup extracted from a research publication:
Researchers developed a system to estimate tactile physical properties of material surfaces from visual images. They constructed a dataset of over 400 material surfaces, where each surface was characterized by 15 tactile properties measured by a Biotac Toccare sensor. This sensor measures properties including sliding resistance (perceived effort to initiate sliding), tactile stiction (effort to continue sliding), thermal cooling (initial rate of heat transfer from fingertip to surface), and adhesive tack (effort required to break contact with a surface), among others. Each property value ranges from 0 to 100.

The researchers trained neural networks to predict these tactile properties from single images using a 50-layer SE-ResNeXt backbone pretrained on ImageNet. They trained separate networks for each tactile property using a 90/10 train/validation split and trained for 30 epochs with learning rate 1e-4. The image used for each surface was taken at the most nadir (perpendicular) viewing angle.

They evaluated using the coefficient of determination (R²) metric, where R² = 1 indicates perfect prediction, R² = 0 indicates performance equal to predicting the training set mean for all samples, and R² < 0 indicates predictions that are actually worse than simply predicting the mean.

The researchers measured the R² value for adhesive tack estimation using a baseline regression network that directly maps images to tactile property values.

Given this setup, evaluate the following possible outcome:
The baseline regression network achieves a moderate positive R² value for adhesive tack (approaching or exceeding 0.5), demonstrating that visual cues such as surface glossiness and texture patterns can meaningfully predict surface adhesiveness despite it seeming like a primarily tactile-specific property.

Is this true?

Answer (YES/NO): NO